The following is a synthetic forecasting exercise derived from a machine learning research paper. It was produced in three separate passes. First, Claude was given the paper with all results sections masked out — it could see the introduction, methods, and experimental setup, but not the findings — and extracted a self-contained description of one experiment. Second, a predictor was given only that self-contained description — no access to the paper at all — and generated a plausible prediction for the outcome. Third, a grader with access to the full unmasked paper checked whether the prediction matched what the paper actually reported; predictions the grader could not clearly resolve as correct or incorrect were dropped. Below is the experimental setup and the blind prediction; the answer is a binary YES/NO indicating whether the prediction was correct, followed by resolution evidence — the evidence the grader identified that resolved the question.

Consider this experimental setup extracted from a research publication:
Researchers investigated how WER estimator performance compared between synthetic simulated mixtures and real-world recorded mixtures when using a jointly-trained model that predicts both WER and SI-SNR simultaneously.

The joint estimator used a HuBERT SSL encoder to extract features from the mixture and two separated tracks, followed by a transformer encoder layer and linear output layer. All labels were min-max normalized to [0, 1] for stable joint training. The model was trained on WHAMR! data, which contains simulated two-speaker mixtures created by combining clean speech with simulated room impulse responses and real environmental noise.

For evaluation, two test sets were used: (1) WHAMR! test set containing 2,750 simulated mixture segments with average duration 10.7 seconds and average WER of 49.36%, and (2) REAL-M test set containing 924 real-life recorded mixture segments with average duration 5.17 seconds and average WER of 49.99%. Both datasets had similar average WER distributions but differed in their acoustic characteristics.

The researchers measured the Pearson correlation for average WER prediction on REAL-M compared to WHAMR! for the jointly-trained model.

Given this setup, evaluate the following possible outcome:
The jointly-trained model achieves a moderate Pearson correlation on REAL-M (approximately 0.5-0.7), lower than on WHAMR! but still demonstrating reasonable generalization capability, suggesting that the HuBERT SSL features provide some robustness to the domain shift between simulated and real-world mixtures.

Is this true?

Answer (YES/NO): YES